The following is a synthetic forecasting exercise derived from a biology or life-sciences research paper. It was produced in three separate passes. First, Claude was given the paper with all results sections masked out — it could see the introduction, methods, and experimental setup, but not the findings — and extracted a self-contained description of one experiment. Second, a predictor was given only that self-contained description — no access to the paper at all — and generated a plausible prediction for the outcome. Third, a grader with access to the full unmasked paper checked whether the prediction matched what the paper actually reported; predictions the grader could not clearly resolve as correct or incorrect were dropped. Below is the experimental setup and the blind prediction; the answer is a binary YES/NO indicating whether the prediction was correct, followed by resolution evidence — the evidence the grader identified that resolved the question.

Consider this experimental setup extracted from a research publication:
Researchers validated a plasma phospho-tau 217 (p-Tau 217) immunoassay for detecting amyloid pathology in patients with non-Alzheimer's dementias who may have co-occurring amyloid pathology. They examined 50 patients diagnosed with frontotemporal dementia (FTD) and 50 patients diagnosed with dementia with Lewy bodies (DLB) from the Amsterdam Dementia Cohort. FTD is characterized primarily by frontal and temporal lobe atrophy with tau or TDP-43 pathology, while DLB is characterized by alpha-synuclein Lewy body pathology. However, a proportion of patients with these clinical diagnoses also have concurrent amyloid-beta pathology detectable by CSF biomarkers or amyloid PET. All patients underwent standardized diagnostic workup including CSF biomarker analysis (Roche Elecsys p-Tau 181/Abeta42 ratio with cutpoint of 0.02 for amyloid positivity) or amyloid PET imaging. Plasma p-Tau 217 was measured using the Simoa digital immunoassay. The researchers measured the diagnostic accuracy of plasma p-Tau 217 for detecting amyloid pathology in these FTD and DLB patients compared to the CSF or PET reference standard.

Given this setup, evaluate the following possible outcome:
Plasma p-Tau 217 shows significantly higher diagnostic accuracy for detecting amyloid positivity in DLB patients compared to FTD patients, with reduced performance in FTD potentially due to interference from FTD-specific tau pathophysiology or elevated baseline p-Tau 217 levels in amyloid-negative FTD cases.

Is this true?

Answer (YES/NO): NO